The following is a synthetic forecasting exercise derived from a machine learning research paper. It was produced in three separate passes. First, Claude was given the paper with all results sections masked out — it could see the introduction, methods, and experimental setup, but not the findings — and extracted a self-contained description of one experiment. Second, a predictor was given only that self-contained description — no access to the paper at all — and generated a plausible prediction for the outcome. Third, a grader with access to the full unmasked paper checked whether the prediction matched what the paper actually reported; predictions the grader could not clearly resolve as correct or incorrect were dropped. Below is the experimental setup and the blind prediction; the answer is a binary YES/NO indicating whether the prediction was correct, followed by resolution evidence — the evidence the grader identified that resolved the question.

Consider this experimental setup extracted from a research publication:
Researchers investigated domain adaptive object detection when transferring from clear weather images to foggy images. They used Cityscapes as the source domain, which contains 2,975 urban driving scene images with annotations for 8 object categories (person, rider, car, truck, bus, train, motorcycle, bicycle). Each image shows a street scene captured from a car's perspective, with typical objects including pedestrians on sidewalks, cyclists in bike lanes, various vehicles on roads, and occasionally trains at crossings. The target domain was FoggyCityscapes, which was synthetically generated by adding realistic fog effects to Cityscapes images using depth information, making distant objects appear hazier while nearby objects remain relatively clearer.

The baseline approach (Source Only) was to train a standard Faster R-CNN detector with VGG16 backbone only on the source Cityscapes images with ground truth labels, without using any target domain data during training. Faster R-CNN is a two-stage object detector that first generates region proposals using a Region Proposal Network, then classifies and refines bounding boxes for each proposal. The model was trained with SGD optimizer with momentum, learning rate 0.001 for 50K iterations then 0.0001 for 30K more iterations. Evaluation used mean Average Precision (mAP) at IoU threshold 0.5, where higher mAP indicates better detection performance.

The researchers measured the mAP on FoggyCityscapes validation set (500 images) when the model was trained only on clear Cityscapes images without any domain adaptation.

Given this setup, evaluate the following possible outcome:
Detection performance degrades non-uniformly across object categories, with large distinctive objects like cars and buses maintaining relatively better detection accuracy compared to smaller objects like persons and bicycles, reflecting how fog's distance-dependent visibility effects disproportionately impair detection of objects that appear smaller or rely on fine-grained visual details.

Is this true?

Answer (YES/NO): NO